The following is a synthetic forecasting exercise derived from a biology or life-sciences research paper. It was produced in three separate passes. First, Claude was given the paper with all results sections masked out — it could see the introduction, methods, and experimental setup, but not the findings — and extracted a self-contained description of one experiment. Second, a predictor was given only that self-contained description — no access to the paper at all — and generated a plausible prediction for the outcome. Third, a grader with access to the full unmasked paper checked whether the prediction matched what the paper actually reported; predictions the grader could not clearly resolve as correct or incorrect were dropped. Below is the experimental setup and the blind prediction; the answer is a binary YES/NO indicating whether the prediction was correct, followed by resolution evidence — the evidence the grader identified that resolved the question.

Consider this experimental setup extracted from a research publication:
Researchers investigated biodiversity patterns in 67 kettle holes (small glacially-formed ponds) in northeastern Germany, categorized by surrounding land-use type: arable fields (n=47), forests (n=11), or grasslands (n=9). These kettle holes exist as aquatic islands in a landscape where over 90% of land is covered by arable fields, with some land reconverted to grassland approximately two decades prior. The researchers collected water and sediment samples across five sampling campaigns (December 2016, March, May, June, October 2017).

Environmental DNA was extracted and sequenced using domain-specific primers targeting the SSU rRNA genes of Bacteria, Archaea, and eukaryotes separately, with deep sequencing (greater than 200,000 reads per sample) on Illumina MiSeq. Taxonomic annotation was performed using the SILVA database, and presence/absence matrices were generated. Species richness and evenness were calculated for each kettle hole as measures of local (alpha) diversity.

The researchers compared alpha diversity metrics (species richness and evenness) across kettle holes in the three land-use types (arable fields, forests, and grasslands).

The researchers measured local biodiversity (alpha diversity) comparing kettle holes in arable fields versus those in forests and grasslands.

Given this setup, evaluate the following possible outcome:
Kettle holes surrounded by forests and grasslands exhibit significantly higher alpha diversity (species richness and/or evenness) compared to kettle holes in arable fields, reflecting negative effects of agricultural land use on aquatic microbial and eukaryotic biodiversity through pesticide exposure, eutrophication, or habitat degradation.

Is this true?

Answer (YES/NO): NO